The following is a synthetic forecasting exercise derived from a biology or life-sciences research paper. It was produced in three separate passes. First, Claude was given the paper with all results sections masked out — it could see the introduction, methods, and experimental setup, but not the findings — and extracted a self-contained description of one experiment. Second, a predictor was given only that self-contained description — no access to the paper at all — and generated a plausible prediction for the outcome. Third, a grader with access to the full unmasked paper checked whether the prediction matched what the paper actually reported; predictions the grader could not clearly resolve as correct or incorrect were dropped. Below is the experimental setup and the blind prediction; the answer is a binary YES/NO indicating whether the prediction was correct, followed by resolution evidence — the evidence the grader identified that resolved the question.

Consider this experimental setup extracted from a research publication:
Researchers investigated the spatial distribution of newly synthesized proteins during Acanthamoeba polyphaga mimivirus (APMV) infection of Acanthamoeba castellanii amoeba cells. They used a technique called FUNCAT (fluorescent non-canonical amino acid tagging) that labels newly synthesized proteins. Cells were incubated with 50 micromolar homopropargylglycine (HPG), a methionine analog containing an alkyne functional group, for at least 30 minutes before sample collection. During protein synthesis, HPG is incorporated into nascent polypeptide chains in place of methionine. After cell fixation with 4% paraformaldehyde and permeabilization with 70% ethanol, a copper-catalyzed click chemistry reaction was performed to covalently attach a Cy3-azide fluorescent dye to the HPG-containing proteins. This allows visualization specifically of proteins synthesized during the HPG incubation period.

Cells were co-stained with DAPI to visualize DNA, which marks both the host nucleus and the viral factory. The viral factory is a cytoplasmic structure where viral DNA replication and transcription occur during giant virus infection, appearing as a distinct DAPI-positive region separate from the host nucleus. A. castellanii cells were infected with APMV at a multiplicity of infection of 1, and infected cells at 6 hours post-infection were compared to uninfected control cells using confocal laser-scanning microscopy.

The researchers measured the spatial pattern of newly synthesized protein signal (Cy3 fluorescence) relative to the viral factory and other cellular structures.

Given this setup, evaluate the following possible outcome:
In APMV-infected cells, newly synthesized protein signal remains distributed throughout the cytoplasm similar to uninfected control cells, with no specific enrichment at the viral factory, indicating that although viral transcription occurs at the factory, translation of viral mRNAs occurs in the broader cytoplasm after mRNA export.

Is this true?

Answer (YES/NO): NO